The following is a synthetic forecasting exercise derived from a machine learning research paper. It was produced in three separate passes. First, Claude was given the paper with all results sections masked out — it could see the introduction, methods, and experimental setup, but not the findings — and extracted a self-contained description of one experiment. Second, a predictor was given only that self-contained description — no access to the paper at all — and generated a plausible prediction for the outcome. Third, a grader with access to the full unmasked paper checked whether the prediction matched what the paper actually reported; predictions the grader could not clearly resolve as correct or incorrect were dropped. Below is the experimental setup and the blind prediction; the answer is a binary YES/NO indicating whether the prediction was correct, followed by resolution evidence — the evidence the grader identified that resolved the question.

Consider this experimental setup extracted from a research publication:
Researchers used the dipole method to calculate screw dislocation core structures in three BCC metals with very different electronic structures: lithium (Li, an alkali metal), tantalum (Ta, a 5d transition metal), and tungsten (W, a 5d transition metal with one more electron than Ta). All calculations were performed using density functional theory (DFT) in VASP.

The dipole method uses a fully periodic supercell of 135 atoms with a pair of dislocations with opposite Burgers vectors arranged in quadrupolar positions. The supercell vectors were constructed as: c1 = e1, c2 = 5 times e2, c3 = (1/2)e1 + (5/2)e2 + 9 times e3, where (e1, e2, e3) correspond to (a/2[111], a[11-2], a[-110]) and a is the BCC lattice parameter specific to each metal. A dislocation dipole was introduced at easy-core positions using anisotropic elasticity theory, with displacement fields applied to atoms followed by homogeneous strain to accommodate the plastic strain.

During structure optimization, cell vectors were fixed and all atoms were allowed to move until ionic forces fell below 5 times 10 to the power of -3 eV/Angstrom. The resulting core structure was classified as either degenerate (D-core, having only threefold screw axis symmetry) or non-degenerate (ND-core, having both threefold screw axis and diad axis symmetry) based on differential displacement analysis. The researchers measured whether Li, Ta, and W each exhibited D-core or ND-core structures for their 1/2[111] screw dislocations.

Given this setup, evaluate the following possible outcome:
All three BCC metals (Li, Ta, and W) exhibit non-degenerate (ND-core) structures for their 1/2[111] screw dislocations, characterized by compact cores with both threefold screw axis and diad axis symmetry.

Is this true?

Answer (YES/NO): NO